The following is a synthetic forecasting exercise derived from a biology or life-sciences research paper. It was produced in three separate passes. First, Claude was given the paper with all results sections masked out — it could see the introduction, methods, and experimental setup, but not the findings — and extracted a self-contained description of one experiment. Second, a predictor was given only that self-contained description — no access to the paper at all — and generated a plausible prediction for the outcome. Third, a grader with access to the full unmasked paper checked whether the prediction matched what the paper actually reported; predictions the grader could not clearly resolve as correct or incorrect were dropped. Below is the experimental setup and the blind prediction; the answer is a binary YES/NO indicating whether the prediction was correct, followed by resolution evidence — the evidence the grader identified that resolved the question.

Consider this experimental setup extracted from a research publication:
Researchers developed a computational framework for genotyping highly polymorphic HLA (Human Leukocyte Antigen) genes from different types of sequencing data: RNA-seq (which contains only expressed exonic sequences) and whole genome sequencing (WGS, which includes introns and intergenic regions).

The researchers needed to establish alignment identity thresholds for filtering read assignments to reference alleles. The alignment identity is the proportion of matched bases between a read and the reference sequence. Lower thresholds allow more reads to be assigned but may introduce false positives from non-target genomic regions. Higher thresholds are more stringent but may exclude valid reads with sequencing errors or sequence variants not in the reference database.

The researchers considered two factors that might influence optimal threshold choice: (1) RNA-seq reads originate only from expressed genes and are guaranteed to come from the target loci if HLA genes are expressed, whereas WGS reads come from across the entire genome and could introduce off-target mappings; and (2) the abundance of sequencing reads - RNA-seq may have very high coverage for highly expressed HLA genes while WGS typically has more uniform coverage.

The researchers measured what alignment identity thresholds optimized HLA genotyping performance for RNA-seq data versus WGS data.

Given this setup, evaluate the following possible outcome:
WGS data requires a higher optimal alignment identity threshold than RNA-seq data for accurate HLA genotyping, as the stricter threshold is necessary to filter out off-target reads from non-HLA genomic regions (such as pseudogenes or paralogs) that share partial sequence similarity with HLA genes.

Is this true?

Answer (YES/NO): NO